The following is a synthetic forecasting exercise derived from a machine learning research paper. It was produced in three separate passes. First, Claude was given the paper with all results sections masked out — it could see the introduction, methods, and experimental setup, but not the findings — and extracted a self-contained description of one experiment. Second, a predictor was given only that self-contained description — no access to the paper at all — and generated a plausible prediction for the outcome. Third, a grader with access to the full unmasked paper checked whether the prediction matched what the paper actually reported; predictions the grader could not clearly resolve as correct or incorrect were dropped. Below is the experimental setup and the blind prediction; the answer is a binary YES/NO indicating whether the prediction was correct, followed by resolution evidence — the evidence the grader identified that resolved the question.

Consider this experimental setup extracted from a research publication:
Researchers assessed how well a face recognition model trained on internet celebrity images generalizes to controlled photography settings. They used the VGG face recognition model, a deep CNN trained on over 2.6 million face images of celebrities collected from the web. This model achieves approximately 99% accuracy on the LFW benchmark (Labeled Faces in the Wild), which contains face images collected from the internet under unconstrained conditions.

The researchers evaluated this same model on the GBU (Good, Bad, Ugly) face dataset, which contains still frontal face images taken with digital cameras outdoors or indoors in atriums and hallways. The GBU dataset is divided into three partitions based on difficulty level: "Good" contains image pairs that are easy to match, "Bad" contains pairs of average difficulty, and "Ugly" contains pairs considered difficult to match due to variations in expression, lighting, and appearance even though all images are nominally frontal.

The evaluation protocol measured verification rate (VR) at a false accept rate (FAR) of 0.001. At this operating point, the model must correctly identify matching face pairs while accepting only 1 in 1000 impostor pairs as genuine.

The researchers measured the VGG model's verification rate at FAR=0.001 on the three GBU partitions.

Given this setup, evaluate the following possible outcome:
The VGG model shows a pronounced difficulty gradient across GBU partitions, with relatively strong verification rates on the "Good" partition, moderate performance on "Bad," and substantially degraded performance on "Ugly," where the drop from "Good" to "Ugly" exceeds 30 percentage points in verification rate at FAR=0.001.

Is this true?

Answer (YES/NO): YES